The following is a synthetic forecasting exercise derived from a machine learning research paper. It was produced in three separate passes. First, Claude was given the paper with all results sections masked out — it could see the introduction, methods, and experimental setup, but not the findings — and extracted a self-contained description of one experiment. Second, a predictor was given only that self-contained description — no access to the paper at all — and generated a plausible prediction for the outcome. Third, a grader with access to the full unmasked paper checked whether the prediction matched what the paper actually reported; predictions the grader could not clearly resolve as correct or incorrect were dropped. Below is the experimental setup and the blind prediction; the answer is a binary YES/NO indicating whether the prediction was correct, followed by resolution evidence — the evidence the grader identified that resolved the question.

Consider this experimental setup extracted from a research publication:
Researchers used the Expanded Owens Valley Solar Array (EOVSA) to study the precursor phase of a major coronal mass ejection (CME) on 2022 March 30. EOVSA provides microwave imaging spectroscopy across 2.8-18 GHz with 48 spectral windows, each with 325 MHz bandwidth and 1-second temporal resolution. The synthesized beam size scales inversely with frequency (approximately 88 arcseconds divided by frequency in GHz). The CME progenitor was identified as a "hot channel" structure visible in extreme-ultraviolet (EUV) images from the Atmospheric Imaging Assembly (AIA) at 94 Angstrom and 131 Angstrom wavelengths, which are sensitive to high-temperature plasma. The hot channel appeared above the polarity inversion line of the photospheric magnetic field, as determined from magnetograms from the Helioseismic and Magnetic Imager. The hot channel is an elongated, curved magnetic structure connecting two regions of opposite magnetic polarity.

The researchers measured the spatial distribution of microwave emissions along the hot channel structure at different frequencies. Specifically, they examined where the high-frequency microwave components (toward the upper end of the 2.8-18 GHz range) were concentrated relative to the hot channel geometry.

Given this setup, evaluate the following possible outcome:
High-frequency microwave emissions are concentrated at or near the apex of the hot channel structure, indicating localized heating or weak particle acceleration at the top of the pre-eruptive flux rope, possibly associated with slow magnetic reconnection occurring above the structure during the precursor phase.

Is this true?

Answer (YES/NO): NO